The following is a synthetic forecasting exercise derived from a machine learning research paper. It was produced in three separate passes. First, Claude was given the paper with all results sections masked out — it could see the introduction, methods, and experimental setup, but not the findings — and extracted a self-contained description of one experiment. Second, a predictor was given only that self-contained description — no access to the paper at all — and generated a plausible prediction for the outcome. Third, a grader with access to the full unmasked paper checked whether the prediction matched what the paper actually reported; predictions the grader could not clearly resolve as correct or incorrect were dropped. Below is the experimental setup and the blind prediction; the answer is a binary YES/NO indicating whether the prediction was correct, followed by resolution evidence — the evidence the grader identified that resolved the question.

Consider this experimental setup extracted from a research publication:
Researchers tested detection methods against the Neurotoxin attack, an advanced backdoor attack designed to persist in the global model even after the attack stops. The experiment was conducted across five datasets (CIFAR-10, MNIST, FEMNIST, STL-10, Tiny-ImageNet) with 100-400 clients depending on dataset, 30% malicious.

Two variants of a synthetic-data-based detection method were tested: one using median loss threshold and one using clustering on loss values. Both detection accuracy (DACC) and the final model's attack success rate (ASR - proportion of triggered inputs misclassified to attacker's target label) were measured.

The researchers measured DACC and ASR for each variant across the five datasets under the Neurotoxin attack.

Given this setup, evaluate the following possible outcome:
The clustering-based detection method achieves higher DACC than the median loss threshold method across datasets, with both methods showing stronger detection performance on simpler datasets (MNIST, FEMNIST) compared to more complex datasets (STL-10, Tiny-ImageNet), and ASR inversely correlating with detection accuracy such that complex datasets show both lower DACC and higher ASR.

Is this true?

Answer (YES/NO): NO